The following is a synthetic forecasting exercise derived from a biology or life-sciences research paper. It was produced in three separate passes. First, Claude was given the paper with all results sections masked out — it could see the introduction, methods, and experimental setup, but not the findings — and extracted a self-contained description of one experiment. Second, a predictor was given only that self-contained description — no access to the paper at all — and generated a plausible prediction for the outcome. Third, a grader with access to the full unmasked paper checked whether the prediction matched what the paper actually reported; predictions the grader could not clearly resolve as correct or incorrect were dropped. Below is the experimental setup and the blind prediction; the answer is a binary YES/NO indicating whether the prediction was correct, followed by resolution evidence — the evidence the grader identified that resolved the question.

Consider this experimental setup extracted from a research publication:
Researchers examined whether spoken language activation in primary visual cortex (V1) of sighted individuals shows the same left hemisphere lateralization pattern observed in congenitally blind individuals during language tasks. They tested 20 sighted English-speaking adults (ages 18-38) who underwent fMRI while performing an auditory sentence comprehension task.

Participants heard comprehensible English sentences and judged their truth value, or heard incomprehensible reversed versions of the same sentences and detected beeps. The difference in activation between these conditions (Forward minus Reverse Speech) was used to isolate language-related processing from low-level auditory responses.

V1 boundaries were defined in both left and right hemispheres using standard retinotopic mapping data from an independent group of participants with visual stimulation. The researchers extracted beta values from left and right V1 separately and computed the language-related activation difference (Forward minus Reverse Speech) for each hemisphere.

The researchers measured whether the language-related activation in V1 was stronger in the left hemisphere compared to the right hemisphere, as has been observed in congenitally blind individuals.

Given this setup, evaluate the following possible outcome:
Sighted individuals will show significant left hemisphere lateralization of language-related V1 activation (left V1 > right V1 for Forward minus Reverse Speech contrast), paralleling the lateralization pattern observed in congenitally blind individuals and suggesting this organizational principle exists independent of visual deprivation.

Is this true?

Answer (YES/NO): NO